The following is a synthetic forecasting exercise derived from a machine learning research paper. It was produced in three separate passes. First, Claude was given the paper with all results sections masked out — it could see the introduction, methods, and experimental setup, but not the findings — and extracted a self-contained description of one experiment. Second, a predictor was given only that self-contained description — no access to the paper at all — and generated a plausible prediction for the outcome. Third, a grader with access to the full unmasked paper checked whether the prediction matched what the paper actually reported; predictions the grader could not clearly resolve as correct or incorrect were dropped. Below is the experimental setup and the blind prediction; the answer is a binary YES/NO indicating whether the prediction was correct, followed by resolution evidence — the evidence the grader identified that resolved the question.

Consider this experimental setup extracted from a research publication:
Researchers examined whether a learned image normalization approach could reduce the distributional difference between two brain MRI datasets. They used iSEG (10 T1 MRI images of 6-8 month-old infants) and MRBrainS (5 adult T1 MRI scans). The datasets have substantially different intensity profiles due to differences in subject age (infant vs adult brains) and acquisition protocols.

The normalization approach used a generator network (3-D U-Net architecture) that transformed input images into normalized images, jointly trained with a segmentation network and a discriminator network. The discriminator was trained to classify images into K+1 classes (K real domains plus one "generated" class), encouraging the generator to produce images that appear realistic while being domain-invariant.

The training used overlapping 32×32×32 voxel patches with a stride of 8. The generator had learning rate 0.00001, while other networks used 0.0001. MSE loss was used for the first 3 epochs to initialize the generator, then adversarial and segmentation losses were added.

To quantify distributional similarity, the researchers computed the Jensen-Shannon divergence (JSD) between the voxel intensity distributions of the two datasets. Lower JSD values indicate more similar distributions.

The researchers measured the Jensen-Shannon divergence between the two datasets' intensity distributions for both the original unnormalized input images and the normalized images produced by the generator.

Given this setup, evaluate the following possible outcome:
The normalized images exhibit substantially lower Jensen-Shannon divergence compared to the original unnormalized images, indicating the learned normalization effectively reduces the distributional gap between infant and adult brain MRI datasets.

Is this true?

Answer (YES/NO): NO